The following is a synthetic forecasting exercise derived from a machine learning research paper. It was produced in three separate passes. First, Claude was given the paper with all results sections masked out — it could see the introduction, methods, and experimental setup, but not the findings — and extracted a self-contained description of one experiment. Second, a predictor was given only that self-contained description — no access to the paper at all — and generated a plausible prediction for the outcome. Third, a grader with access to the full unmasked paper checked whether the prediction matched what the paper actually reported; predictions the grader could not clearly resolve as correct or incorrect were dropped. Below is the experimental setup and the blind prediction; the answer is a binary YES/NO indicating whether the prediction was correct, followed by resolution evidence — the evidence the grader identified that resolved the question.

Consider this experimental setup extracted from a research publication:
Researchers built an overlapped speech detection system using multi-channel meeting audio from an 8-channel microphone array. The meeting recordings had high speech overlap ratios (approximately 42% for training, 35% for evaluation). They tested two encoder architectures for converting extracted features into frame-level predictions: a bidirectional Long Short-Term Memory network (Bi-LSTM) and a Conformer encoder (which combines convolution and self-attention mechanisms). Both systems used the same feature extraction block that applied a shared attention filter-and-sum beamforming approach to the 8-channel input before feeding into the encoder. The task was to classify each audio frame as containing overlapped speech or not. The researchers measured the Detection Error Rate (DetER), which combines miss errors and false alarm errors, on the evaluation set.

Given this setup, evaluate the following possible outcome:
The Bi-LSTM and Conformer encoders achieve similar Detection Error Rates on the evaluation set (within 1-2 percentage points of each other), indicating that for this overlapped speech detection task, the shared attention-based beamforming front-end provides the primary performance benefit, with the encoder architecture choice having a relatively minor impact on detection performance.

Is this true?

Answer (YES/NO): YES